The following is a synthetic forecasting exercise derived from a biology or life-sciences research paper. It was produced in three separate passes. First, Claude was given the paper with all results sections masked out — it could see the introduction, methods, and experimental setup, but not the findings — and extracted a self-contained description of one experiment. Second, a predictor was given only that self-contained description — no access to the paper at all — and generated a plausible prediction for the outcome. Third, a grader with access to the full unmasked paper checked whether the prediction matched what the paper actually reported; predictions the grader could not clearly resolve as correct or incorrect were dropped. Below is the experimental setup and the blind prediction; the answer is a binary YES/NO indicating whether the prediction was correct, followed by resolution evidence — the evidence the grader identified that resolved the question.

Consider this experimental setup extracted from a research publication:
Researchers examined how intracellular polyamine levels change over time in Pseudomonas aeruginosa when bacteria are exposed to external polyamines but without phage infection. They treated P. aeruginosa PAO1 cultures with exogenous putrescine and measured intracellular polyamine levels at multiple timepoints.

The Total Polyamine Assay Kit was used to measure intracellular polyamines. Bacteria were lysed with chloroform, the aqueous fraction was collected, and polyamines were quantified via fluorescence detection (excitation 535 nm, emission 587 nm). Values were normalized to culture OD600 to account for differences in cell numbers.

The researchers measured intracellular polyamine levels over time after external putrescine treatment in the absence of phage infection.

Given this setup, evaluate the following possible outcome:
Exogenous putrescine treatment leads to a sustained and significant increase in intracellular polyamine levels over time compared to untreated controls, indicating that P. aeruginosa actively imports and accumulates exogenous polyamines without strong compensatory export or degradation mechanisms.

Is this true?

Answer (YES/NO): NO